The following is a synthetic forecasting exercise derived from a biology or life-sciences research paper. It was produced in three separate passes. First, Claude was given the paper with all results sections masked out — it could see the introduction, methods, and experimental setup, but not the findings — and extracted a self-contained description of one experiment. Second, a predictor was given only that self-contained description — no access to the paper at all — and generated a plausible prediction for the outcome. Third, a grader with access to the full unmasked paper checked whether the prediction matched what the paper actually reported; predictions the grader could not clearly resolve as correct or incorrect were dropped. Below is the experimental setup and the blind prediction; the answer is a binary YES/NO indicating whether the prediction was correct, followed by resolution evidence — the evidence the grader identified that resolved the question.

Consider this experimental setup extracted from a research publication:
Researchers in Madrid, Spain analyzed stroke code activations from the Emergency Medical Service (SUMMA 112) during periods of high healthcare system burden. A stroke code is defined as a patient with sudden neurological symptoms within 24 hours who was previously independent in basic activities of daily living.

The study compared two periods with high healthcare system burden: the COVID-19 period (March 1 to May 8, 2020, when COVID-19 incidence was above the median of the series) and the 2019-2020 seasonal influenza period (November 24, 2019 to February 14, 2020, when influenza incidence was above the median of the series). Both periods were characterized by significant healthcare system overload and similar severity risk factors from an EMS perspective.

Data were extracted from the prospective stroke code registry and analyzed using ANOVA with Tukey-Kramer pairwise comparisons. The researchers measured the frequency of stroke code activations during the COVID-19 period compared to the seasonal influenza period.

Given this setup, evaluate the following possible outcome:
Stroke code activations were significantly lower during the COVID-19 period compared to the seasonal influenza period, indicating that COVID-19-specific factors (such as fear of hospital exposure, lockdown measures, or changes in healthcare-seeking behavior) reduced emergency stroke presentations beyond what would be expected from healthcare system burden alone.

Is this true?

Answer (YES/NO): YES